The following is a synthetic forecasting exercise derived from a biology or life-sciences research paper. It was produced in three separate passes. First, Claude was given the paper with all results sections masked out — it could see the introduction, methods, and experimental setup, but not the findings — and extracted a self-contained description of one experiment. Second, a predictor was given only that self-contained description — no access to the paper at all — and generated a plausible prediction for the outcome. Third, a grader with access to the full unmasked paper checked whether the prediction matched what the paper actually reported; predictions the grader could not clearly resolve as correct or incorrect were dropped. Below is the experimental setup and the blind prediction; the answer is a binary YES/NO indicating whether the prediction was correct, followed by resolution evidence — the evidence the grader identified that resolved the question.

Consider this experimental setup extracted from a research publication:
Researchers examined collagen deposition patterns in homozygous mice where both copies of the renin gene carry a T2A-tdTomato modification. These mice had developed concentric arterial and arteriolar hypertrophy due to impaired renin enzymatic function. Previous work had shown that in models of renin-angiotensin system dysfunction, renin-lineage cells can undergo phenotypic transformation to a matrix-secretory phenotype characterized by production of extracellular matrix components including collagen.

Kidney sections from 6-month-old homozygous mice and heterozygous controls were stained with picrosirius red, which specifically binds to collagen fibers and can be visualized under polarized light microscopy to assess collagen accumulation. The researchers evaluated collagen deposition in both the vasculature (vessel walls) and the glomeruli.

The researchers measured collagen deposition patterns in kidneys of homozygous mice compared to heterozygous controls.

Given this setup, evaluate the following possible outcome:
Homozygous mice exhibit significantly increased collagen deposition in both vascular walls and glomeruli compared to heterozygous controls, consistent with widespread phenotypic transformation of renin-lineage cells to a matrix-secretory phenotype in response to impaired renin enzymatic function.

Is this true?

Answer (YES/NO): YES